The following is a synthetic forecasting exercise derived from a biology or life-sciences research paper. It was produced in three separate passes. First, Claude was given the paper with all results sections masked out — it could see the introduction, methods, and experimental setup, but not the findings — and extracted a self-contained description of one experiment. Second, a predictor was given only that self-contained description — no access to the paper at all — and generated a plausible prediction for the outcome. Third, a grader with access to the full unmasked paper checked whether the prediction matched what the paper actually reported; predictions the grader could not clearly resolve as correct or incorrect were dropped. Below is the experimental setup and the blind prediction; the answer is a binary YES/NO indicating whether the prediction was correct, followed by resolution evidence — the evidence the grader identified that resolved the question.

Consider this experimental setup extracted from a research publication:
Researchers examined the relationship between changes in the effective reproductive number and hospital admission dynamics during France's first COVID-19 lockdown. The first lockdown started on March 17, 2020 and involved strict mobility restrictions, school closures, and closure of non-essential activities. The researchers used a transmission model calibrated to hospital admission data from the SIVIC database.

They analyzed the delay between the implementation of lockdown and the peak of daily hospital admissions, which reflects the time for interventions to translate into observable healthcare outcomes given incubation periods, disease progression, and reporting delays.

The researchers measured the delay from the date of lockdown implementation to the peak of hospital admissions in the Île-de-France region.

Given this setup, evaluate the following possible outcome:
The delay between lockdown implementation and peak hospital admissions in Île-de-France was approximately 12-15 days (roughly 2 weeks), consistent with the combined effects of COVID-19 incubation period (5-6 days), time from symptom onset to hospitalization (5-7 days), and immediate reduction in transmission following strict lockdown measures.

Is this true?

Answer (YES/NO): NO